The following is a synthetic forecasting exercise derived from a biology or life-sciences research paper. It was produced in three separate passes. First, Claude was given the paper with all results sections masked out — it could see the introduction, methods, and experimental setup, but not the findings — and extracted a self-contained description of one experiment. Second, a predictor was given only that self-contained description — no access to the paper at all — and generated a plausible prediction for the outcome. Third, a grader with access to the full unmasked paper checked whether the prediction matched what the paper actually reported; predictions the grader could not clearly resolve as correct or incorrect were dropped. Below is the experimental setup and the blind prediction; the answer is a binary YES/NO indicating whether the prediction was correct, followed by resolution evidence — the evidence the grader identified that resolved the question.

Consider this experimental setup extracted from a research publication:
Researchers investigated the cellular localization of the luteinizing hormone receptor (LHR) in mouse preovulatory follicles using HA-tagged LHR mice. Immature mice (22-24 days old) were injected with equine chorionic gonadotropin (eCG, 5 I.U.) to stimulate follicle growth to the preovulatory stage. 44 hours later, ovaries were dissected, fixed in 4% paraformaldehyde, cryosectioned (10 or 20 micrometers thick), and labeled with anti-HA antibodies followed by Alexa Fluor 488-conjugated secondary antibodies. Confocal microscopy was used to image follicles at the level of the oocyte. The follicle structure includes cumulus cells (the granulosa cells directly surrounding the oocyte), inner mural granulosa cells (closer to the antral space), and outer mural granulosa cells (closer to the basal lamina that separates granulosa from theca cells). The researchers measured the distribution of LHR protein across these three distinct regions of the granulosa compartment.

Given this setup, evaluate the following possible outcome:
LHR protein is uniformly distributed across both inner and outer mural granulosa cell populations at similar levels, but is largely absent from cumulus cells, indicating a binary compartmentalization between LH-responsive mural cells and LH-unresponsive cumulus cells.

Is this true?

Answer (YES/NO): NO